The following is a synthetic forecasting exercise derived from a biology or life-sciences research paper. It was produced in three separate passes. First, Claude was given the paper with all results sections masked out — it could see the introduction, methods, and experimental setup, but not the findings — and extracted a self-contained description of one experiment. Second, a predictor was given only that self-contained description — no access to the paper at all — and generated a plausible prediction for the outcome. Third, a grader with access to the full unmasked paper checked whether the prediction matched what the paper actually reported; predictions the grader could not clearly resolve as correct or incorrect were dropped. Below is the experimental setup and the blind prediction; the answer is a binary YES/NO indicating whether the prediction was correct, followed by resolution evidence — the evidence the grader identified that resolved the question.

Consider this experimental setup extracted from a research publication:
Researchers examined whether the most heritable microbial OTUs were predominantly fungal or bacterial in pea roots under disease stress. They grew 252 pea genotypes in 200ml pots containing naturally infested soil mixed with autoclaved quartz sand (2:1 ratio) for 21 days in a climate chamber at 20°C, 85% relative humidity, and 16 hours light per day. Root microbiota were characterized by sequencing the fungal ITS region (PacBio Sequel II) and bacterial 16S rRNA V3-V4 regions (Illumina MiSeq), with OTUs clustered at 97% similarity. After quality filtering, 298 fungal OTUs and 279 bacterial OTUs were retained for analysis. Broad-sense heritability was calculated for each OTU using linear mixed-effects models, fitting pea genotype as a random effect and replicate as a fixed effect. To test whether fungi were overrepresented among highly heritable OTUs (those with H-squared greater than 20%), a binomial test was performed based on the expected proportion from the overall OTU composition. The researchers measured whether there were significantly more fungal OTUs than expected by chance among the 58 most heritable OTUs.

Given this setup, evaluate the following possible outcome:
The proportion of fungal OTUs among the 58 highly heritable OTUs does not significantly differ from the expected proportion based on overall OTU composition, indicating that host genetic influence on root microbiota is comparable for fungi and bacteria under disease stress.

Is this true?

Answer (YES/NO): NO